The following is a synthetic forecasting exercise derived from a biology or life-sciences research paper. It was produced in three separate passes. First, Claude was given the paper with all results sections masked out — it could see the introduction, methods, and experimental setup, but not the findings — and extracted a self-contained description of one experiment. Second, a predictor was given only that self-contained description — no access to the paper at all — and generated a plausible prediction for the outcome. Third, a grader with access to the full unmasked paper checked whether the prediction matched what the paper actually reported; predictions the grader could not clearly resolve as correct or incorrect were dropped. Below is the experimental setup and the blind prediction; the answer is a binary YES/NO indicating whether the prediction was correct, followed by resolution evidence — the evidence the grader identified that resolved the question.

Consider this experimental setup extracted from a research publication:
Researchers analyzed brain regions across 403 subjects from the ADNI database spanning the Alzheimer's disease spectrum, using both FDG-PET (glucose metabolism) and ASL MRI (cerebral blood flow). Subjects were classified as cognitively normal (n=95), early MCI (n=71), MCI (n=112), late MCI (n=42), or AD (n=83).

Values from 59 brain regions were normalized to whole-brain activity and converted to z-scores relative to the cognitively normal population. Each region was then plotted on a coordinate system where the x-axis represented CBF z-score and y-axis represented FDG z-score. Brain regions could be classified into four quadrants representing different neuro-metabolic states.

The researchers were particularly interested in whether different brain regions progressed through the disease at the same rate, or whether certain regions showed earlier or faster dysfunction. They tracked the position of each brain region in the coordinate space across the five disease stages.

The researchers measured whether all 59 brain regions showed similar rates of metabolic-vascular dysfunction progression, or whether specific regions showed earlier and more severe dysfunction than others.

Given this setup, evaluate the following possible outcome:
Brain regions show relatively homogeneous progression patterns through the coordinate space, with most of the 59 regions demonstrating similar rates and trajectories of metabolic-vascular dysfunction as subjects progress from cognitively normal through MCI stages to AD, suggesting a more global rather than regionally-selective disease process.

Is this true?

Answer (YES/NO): NO